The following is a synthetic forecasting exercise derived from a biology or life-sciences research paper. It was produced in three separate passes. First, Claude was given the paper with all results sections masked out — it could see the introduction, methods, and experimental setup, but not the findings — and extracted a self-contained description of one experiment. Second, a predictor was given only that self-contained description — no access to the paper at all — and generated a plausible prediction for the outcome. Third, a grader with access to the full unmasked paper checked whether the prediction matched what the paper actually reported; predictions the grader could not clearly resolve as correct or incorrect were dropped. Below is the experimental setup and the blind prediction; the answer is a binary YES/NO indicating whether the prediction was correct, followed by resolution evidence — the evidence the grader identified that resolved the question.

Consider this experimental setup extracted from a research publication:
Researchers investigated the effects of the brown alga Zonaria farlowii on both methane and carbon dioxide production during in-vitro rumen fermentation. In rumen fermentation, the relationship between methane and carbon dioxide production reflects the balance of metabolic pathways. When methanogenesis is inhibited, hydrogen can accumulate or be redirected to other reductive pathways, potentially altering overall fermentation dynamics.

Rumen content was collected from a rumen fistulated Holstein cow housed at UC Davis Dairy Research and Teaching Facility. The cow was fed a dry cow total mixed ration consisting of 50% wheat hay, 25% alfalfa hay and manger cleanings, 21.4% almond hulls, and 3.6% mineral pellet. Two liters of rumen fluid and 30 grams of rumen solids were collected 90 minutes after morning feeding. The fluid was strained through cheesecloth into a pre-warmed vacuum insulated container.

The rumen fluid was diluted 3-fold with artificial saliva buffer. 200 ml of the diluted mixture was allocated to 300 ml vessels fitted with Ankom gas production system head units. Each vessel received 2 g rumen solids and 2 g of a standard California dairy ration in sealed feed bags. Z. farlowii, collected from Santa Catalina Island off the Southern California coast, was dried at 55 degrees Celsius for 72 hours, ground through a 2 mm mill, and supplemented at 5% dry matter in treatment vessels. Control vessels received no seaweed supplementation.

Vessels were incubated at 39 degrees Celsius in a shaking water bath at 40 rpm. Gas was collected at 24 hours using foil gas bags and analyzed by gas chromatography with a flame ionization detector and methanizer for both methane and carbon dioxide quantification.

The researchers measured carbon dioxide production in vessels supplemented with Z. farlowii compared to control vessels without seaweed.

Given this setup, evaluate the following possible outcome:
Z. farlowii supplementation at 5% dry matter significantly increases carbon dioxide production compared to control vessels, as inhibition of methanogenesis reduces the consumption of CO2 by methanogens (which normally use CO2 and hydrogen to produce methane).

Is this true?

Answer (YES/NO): NO